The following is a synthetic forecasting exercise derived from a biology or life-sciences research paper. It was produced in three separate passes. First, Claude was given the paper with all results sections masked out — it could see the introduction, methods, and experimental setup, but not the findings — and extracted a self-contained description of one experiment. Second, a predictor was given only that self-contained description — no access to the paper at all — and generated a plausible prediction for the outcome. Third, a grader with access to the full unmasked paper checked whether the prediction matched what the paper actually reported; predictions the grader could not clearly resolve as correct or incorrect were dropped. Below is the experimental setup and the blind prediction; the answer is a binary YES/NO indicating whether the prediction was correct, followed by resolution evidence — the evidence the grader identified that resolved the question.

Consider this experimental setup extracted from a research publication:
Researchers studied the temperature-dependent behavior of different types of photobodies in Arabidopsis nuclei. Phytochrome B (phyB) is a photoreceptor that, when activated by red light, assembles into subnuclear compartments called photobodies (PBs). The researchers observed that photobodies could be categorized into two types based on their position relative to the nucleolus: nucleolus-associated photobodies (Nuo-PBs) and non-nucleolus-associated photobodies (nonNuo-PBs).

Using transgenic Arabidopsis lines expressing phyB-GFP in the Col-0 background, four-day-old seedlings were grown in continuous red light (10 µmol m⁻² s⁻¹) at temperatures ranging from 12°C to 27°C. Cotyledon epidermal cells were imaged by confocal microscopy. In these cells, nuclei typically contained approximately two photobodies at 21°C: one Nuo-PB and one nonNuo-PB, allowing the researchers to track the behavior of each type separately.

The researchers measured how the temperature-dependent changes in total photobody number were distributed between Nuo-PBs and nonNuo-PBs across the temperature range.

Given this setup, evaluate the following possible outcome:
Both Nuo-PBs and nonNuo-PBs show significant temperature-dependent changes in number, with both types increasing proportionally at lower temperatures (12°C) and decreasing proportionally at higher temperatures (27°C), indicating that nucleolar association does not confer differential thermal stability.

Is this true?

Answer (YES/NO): NO